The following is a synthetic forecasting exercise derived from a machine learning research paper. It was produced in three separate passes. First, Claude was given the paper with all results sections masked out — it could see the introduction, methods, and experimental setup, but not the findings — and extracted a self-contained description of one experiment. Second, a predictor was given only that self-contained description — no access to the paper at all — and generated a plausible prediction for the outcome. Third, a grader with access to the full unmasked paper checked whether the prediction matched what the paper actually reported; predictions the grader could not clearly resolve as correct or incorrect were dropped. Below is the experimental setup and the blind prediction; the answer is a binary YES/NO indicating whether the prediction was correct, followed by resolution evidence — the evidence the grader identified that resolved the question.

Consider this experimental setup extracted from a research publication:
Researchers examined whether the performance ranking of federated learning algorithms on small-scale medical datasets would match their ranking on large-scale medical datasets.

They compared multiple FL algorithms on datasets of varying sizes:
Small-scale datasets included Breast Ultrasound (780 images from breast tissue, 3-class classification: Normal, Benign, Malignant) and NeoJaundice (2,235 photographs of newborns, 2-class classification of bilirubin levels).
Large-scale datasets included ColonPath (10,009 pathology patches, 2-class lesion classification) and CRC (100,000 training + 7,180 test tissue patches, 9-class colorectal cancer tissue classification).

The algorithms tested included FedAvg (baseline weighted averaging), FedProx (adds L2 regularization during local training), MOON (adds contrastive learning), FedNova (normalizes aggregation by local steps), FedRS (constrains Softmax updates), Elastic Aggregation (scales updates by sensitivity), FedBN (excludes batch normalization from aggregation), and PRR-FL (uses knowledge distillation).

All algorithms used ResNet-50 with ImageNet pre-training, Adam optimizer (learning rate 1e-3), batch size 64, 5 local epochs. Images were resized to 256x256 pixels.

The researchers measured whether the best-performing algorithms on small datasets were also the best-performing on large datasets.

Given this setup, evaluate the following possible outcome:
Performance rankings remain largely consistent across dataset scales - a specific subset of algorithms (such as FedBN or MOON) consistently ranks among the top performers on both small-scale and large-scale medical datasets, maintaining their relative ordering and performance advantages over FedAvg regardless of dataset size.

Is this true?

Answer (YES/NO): NO